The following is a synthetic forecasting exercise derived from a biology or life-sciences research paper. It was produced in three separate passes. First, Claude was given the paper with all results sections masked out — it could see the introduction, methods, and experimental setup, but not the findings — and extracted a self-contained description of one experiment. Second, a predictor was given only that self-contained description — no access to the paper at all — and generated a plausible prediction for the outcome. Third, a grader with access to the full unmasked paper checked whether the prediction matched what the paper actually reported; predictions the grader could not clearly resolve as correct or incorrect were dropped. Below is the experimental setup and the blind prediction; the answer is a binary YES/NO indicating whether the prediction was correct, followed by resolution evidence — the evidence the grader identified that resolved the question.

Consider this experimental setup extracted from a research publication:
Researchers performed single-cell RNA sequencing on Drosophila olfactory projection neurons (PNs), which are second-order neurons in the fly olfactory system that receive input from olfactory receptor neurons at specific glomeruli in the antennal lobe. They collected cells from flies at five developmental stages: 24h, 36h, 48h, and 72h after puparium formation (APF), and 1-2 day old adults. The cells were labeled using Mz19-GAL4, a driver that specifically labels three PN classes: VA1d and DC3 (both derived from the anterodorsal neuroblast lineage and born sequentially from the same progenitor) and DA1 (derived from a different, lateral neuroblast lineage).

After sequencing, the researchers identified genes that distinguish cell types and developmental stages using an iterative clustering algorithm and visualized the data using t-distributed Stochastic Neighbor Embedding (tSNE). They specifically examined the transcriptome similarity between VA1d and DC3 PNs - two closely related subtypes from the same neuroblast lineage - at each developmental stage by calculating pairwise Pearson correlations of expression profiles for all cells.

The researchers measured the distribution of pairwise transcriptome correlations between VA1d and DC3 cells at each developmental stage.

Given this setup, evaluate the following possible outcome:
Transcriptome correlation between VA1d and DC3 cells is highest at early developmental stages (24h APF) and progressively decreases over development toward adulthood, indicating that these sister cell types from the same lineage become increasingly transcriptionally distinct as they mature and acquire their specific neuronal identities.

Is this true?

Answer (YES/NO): NO